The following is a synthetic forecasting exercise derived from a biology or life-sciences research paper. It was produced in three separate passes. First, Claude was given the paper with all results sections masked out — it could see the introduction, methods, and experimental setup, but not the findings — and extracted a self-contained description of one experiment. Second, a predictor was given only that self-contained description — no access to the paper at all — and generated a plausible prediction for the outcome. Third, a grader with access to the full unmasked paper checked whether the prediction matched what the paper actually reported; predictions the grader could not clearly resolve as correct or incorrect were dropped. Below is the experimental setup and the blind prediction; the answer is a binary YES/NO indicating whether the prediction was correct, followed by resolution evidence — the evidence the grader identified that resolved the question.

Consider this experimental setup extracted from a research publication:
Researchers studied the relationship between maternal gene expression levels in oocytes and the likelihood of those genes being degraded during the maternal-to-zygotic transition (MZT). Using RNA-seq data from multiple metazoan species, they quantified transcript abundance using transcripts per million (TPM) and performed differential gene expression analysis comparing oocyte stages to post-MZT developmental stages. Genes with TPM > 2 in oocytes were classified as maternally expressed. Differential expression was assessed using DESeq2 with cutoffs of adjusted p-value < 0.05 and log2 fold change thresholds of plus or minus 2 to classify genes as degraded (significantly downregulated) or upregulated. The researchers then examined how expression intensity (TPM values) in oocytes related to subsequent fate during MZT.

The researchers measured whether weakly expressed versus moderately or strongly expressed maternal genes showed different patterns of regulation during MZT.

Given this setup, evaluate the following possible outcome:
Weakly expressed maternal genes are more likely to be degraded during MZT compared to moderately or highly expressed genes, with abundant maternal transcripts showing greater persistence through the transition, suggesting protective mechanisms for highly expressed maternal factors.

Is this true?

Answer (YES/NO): YES